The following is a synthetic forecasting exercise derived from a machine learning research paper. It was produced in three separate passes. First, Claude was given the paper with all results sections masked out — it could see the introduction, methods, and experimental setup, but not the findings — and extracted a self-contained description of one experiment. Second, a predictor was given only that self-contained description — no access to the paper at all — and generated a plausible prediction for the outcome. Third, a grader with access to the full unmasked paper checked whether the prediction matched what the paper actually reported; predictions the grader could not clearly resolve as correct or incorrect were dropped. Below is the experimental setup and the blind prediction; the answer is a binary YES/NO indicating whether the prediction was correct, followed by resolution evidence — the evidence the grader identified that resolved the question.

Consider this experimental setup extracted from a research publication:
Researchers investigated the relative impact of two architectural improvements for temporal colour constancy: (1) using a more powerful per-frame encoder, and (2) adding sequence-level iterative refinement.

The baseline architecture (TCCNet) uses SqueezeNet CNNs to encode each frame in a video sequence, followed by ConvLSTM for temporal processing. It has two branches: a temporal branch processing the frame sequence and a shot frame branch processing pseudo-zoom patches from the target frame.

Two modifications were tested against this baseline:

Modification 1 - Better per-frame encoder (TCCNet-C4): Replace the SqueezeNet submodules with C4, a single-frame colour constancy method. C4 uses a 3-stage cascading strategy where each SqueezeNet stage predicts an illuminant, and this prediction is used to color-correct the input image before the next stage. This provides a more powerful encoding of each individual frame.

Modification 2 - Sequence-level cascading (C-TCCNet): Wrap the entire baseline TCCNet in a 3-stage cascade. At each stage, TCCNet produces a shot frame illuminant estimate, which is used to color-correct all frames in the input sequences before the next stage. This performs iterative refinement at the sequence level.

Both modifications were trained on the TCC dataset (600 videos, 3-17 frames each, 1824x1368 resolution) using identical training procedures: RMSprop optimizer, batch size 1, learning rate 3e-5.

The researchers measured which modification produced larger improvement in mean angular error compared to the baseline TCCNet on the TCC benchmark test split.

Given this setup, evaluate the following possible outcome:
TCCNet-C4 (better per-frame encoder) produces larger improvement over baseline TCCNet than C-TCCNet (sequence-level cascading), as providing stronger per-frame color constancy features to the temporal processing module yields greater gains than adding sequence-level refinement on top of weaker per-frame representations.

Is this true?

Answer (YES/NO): YES